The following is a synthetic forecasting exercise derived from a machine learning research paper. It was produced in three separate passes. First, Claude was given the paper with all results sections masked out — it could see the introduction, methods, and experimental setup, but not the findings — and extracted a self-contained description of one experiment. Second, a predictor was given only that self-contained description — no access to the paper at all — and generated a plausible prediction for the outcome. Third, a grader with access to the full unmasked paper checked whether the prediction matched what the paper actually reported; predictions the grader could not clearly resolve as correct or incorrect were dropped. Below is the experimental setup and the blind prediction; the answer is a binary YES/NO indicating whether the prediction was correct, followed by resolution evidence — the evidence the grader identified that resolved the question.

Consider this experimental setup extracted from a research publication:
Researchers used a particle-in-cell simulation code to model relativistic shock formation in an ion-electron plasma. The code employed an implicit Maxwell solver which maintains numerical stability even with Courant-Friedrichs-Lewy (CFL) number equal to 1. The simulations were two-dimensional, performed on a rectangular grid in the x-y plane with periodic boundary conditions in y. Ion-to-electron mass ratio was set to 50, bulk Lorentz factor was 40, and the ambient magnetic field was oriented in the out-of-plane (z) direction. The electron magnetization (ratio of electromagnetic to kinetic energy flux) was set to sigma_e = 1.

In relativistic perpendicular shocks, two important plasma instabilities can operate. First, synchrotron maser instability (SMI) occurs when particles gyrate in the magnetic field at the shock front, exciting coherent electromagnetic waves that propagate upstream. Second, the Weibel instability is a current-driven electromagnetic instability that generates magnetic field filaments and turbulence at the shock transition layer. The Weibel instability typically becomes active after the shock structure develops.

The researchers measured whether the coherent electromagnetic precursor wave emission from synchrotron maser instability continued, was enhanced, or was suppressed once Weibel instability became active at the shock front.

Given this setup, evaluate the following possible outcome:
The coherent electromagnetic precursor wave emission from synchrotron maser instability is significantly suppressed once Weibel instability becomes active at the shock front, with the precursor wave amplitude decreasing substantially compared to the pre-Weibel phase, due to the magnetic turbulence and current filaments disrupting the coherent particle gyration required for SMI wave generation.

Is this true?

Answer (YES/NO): NO